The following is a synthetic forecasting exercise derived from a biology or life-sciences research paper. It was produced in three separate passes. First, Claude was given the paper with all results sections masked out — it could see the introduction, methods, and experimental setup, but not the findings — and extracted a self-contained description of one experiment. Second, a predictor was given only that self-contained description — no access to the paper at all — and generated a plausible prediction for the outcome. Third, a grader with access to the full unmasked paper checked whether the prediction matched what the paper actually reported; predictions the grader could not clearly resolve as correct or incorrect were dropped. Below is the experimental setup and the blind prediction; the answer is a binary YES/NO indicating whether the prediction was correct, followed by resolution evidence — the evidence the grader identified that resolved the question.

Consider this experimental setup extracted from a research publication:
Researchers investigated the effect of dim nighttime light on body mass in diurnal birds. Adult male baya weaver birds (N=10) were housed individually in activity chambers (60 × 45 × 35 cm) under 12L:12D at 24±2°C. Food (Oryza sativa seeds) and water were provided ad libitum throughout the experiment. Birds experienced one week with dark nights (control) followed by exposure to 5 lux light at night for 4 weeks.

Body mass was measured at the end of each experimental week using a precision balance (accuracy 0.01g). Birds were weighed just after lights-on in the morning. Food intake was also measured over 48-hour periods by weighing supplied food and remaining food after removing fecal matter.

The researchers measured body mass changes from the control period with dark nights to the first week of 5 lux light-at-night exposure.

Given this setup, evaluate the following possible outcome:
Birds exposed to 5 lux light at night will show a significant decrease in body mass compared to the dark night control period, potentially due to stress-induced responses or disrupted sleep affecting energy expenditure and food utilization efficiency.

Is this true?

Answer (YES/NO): YES